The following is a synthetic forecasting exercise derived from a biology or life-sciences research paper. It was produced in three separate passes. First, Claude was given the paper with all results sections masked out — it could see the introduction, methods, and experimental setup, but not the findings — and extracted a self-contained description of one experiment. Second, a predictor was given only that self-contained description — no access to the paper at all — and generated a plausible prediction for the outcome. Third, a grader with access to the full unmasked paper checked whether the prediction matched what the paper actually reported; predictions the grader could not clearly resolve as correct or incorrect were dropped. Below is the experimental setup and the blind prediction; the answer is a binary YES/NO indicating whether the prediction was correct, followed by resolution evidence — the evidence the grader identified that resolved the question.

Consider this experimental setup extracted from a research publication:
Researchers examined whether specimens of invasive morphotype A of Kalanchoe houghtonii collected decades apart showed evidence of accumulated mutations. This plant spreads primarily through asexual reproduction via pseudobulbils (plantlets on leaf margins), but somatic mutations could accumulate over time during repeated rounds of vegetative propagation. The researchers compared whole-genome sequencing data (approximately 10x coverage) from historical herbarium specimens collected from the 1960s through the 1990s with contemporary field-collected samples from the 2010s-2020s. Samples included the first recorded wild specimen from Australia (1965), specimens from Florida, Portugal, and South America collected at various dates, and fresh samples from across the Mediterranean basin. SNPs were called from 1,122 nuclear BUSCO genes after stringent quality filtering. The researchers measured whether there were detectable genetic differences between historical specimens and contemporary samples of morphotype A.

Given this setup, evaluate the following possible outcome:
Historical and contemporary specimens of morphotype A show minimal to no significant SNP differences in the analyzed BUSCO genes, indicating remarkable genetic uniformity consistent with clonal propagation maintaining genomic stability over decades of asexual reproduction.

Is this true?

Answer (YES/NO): YES